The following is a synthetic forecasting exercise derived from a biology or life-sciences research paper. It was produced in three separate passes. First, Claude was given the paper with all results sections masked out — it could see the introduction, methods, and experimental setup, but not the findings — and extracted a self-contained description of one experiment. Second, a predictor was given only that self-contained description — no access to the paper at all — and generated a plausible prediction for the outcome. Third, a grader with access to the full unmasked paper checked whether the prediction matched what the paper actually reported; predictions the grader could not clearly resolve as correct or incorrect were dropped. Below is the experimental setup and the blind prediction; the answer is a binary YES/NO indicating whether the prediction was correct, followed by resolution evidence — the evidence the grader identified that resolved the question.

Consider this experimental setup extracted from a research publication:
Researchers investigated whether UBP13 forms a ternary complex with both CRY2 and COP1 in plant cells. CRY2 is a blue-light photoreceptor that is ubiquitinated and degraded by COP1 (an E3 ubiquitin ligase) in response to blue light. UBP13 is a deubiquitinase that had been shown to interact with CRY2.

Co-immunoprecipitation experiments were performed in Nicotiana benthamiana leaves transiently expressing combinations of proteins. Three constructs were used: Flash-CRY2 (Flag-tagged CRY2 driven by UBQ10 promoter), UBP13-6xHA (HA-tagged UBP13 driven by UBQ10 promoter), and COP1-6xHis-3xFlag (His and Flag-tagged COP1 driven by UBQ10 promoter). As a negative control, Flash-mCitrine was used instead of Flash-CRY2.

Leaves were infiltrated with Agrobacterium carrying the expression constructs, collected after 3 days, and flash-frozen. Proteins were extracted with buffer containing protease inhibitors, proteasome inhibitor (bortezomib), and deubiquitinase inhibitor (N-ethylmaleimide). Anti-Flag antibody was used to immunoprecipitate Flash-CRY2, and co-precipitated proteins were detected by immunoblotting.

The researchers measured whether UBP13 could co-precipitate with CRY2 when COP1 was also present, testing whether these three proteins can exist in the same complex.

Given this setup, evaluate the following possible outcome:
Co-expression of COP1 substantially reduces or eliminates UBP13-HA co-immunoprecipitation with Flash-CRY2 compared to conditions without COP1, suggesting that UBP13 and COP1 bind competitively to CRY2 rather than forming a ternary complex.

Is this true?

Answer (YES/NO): NO